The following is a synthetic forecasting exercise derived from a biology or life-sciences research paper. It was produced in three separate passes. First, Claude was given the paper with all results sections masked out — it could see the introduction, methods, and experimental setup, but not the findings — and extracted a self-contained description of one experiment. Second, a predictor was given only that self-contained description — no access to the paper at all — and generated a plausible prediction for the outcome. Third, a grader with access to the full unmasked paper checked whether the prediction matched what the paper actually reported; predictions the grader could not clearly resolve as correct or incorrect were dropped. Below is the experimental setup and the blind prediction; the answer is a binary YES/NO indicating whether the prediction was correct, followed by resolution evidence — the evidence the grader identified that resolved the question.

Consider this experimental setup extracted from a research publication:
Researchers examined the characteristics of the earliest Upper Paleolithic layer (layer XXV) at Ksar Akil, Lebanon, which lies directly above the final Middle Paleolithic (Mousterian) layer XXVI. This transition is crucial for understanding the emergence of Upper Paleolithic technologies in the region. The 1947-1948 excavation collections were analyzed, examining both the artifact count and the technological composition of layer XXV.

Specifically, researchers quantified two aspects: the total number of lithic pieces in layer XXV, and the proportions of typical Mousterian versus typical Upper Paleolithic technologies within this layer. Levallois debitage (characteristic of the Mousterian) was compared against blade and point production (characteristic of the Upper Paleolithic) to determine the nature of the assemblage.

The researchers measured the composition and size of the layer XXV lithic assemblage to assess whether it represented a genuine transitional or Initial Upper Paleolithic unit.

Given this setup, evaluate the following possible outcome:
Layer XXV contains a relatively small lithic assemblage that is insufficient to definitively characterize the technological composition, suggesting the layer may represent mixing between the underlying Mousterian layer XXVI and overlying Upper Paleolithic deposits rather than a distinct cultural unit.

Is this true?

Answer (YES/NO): YES